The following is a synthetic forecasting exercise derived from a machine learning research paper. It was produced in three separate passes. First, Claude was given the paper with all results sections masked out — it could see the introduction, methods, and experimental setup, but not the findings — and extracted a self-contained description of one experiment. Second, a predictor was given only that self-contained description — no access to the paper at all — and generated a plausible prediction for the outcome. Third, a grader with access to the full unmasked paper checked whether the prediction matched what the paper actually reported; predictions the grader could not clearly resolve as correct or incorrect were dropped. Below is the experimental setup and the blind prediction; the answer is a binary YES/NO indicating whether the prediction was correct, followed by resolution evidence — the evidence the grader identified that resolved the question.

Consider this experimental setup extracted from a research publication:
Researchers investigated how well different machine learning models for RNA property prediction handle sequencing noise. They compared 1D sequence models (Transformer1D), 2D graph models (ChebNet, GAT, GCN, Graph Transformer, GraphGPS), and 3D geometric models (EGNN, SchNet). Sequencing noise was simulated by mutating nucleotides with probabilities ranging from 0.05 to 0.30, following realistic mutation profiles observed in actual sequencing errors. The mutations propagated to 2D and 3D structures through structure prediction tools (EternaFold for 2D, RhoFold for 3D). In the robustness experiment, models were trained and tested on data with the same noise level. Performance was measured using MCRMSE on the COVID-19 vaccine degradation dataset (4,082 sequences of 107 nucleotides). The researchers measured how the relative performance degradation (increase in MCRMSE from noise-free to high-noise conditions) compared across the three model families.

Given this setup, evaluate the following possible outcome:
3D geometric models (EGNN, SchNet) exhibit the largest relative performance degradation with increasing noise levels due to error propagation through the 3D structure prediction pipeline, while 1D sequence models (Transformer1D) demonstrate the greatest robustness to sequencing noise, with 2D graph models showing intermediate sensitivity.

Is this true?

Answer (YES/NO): NO